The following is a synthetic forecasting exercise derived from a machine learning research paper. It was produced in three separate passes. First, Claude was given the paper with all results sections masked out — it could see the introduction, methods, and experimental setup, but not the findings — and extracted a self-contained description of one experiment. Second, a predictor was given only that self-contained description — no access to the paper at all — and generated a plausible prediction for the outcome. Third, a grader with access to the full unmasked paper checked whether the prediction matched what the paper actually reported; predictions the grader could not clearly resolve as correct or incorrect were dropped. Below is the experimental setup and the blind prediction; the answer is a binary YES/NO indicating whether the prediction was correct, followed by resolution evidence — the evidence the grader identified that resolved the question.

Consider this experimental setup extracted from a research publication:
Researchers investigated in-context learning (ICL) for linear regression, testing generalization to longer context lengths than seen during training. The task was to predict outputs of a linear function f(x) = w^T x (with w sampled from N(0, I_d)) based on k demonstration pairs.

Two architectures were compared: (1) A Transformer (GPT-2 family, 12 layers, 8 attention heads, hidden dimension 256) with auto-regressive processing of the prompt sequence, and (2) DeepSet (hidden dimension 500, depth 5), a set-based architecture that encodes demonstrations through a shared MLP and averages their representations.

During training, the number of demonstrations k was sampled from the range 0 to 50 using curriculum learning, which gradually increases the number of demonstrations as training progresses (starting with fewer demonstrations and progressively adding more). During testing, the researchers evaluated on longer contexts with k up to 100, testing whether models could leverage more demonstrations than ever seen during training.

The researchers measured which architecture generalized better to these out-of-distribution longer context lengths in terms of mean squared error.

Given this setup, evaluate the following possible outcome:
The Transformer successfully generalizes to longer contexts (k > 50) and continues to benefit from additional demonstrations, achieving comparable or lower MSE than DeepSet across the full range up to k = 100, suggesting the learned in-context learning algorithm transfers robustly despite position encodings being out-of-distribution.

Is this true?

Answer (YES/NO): NO